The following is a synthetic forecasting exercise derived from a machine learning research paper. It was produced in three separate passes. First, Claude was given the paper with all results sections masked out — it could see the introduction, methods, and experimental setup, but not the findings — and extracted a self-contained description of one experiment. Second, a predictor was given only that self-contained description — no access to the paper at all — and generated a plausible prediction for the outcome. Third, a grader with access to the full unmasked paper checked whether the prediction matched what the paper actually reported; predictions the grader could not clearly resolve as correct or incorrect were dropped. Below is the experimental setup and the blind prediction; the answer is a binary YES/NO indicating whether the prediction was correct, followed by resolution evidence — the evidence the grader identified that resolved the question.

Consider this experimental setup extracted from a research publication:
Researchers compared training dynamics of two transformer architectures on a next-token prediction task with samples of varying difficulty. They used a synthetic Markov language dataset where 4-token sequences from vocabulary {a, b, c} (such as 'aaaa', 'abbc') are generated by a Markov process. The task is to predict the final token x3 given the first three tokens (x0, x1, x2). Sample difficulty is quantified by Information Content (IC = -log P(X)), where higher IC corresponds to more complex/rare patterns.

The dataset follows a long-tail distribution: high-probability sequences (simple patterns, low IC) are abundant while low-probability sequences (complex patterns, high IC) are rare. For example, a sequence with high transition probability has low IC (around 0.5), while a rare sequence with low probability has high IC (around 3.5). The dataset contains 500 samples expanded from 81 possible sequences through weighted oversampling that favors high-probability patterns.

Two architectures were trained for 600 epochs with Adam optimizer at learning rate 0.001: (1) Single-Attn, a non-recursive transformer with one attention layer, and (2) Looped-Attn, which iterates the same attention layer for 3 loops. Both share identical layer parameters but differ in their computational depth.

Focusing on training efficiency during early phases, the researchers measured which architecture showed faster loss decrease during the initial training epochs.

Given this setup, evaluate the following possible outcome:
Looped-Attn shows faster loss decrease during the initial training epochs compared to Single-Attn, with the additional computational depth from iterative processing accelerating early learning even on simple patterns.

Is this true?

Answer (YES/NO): NO